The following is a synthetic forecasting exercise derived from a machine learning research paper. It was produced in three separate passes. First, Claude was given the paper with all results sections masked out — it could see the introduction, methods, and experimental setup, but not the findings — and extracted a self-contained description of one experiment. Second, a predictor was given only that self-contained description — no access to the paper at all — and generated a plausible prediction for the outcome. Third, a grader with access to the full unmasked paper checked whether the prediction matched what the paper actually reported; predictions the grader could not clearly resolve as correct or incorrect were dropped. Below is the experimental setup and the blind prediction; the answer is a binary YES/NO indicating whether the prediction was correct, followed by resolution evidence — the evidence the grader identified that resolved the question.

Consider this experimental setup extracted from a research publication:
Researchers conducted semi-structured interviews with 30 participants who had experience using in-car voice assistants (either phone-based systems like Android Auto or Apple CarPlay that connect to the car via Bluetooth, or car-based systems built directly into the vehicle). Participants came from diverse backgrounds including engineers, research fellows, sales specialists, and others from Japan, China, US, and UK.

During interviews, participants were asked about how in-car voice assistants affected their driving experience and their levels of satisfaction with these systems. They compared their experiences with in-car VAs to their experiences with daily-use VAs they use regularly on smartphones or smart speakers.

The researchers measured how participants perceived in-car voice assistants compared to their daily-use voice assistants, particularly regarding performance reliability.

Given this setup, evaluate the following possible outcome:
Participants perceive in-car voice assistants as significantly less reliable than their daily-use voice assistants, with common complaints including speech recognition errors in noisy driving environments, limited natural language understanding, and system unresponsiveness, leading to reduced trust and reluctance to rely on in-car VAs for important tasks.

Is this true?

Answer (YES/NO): YES